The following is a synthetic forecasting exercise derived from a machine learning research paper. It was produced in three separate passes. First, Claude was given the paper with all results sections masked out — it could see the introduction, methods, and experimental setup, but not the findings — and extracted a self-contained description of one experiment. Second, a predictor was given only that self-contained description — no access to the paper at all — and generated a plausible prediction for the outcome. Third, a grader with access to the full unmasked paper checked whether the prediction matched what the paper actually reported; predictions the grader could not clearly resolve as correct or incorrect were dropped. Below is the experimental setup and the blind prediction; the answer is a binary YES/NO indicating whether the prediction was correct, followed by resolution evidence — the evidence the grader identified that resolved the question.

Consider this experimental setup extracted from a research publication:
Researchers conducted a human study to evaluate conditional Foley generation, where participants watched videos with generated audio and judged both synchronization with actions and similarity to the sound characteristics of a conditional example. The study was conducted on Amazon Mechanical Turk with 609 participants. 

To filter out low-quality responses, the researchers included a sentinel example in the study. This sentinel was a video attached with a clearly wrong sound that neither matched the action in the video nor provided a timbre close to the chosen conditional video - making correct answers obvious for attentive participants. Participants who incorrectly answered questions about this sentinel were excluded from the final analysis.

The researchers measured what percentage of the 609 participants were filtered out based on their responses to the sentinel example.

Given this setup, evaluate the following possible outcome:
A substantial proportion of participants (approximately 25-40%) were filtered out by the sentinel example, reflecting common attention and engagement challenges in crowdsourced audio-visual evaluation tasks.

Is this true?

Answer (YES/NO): YES